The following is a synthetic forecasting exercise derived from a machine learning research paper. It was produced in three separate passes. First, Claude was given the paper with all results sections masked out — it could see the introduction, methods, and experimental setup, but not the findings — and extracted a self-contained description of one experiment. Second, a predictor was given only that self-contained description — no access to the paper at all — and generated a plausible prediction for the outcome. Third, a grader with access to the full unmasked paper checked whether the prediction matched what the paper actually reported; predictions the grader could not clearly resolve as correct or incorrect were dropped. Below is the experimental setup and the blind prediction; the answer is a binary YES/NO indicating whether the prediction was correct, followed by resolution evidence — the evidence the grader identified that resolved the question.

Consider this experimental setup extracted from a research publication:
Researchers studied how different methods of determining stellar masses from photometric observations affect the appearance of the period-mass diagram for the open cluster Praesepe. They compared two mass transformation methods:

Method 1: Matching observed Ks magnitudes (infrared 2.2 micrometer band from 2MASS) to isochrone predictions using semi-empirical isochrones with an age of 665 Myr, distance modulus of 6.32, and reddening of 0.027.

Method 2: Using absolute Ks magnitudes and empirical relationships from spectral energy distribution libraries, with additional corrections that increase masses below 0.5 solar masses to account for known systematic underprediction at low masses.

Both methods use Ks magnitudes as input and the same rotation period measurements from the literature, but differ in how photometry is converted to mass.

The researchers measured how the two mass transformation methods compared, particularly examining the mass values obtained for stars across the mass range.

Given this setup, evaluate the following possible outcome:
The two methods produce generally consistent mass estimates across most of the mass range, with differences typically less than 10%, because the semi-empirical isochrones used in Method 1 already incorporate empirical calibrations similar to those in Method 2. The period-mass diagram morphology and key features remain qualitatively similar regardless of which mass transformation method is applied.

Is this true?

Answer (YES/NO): NO